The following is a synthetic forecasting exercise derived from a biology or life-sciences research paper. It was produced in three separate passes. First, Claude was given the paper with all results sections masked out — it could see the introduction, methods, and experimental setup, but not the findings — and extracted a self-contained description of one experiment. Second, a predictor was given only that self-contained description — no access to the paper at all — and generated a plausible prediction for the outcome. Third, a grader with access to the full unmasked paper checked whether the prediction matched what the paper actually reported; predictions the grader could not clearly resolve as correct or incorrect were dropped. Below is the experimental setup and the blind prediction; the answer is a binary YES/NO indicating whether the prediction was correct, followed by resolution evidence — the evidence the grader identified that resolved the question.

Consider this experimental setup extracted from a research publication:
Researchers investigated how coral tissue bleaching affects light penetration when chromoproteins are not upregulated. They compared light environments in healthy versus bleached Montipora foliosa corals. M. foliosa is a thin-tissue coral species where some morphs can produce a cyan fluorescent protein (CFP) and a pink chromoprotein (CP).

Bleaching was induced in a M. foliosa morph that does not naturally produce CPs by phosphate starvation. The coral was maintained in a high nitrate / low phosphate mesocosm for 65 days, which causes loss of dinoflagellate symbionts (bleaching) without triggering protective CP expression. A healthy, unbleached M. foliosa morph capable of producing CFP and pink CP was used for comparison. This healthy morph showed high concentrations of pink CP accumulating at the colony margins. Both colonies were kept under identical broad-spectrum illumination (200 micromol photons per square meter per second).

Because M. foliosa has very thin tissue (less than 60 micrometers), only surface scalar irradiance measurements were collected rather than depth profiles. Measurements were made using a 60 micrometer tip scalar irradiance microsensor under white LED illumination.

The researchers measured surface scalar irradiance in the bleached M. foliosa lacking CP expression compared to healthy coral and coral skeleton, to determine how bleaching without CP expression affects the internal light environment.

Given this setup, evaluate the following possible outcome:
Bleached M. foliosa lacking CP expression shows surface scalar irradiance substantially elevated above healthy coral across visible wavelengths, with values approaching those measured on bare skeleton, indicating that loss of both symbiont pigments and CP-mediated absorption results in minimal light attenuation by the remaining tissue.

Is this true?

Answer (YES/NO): YES